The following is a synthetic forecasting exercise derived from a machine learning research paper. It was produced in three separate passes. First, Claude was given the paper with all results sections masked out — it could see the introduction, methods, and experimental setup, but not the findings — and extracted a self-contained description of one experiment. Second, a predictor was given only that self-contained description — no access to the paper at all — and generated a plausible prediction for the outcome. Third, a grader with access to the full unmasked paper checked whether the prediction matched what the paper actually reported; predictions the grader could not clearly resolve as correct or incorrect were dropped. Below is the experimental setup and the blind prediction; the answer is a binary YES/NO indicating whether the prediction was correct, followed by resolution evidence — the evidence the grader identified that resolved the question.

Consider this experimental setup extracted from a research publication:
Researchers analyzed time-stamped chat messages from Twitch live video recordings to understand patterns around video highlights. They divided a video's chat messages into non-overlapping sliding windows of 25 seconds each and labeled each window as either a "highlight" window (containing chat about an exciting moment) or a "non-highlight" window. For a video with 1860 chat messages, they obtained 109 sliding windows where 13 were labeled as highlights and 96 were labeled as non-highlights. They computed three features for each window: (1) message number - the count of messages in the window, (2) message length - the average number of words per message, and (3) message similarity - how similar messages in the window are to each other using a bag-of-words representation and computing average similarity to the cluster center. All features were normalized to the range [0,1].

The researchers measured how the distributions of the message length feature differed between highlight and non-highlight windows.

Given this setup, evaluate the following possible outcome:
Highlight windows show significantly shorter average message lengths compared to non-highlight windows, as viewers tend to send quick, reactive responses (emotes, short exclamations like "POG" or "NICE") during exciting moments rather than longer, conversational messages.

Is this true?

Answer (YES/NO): YES